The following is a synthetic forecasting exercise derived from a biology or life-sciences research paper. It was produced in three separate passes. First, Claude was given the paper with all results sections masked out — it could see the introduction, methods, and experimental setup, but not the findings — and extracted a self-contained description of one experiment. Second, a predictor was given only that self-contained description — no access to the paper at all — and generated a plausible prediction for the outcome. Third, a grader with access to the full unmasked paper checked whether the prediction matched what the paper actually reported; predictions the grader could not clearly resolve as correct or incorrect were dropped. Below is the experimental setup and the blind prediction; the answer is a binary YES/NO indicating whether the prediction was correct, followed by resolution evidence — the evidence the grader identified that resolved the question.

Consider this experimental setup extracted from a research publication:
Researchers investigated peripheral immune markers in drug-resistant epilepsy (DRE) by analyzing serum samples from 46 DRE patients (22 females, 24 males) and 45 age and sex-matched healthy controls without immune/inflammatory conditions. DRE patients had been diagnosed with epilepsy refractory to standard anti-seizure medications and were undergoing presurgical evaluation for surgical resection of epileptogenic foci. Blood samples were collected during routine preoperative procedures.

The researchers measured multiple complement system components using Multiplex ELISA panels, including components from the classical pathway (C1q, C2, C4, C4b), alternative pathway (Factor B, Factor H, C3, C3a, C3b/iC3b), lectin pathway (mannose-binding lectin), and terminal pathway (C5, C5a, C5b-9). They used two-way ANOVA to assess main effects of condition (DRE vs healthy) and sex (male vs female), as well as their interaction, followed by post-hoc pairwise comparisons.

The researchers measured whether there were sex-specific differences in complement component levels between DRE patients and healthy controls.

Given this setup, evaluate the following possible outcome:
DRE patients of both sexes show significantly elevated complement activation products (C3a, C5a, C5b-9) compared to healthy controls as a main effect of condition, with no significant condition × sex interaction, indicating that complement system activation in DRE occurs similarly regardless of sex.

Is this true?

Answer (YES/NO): NO